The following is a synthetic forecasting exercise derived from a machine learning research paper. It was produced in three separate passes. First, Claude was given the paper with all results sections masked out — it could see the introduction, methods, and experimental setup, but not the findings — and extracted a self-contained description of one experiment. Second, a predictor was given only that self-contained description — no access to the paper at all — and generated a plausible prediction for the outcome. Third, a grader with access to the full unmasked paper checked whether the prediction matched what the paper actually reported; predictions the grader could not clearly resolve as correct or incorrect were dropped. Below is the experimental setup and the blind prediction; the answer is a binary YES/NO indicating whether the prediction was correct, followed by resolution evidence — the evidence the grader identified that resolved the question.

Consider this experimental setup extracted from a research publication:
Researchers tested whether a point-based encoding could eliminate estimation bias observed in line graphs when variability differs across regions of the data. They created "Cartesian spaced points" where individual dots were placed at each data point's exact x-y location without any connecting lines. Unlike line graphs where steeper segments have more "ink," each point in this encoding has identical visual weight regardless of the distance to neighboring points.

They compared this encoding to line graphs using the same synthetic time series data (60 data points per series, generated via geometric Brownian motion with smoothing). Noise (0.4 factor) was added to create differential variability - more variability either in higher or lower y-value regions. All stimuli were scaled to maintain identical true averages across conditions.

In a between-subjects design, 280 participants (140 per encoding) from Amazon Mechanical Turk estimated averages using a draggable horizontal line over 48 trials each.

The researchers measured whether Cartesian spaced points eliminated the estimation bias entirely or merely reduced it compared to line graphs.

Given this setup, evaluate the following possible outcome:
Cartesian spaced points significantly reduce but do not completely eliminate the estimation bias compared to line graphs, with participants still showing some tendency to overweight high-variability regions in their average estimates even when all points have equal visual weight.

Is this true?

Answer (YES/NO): YES